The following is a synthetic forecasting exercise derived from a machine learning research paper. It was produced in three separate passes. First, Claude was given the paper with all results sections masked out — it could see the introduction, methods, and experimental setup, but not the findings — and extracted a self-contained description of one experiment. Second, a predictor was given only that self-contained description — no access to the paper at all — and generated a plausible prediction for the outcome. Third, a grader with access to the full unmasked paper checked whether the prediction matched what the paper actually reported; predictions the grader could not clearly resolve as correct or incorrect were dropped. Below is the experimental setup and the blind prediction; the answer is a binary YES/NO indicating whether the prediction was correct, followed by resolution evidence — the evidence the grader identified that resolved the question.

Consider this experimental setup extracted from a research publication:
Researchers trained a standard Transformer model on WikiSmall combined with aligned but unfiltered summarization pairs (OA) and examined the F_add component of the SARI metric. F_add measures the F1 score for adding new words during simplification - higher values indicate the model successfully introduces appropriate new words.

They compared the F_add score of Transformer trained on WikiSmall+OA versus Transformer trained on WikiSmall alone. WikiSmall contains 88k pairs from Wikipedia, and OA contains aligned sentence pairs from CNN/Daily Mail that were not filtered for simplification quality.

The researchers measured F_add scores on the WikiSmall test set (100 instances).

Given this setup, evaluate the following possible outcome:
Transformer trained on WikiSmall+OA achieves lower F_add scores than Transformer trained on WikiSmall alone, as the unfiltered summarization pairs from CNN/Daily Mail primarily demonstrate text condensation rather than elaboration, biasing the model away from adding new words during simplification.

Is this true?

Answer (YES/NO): NO